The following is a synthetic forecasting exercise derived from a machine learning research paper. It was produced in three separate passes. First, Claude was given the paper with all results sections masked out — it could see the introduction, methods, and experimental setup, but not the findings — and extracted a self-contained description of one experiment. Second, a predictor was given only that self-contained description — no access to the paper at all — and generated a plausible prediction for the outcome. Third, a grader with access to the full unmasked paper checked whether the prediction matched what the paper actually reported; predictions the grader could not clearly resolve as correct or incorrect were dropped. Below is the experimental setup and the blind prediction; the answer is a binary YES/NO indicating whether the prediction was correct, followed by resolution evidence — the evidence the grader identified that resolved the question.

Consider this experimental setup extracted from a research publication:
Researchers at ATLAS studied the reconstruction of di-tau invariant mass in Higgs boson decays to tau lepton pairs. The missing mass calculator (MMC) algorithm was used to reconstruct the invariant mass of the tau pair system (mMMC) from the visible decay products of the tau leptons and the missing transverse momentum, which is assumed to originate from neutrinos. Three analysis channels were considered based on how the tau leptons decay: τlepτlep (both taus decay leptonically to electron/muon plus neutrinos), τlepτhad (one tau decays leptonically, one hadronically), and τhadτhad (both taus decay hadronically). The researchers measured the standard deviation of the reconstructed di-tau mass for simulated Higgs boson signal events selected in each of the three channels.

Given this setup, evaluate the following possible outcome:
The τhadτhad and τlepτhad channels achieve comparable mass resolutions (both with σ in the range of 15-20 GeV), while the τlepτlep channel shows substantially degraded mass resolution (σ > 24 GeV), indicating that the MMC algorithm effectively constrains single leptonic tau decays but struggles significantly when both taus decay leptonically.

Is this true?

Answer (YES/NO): NO